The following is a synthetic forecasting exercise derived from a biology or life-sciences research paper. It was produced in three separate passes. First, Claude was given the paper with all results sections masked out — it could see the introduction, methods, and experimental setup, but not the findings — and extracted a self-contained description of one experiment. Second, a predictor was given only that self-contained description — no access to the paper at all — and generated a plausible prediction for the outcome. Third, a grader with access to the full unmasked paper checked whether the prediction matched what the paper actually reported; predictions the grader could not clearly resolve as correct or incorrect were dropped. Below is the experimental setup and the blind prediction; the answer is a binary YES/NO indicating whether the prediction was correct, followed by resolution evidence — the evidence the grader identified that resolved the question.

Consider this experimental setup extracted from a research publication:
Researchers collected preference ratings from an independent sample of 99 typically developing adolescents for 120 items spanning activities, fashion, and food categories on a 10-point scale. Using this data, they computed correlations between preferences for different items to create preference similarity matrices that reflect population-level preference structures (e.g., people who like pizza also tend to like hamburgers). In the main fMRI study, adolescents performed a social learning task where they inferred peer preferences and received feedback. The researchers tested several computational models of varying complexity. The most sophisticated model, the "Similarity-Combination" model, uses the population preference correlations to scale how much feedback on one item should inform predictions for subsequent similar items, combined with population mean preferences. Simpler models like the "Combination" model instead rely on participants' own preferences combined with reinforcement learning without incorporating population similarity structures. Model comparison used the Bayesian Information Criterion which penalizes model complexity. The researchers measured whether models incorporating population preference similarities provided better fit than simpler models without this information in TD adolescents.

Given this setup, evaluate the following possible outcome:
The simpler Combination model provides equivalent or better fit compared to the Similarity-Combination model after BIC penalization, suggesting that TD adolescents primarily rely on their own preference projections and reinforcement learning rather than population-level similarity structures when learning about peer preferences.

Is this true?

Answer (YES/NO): NO